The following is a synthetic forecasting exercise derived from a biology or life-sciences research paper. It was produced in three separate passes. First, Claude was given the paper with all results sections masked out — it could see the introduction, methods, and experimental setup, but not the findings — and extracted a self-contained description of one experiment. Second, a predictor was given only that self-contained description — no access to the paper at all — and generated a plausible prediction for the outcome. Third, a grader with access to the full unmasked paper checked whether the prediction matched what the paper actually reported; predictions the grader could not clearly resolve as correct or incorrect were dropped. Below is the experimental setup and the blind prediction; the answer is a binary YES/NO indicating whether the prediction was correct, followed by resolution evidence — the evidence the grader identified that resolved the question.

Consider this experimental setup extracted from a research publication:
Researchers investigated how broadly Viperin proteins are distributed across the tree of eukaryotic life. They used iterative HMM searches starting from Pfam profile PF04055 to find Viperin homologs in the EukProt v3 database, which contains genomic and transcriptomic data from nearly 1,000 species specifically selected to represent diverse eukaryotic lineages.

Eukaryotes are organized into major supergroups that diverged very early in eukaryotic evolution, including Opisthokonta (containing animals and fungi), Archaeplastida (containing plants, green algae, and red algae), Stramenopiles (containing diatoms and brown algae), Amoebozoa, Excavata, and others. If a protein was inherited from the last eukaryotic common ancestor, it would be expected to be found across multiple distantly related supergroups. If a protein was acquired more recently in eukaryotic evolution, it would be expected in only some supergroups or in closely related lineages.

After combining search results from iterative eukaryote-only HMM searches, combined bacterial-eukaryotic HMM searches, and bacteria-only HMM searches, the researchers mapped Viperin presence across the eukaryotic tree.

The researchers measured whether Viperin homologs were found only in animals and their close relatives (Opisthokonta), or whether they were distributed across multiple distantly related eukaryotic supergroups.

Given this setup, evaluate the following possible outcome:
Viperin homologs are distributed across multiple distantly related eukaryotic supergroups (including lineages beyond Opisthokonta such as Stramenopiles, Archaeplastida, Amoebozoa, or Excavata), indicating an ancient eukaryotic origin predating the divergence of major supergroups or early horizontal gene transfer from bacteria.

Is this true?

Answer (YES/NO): YES